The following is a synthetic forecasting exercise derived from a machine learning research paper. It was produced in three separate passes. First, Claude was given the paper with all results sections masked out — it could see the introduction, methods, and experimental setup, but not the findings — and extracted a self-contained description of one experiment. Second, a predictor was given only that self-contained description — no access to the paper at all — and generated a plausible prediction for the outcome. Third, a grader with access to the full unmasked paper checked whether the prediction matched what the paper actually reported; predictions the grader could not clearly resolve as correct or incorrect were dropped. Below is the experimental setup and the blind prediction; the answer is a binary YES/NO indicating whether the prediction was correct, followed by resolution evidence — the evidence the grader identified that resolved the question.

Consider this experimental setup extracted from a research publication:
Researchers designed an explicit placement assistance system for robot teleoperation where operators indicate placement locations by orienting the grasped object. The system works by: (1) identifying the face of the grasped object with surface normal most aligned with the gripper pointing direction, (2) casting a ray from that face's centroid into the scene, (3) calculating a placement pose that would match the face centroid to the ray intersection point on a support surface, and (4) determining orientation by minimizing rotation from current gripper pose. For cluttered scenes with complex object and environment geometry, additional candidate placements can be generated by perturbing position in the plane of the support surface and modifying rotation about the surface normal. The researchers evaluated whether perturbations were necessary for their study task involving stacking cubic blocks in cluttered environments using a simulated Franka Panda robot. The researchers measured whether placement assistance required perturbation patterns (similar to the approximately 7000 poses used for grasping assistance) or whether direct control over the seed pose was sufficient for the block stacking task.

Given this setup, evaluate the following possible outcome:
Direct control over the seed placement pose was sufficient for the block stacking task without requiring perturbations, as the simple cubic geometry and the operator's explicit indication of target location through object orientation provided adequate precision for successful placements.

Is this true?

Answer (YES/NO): YES